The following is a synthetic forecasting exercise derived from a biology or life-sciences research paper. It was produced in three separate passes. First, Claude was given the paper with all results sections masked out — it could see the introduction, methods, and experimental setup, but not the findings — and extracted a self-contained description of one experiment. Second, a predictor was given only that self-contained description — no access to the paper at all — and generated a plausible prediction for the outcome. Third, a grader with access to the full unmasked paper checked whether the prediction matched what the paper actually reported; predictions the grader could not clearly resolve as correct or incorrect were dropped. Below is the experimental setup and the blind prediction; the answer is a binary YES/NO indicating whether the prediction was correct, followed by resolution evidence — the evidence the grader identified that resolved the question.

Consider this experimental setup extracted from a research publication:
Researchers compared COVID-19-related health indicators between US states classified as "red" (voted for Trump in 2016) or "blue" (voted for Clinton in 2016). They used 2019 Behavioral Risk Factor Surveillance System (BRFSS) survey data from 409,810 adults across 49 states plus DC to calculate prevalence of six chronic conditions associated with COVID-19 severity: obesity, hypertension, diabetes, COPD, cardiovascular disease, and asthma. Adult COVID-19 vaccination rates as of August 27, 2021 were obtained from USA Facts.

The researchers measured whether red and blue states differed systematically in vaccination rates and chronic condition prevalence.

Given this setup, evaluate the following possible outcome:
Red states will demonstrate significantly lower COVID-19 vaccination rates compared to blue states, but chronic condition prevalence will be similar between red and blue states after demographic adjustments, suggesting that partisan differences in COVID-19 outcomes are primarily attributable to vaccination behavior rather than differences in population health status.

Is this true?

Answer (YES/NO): NO